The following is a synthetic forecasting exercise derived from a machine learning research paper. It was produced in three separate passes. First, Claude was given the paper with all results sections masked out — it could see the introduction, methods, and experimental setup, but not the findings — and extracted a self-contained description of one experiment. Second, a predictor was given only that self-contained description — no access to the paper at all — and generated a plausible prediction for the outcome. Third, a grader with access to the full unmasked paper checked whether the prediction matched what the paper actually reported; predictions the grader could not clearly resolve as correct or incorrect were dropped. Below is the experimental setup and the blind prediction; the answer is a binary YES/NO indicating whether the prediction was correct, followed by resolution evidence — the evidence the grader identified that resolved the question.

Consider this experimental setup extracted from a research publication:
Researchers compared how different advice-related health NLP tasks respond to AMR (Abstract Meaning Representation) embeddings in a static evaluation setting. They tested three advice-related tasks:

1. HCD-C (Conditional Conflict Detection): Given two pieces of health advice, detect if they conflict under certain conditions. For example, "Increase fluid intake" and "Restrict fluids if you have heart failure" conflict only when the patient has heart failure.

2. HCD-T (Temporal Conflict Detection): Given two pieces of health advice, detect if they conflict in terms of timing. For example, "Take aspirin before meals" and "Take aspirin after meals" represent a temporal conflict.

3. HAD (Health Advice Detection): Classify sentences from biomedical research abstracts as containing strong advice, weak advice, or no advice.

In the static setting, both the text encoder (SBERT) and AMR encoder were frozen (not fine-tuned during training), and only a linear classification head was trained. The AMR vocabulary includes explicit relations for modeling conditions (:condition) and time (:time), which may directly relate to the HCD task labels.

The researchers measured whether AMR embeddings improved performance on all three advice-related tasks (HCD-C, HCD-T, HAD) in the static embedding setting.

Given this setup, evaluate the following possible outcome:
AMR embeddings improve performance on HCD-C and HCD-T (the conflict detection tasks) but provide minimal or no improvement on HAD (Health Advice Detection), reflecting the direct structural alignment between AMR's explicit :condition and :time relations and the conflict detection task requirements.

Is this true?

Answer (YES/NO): NO